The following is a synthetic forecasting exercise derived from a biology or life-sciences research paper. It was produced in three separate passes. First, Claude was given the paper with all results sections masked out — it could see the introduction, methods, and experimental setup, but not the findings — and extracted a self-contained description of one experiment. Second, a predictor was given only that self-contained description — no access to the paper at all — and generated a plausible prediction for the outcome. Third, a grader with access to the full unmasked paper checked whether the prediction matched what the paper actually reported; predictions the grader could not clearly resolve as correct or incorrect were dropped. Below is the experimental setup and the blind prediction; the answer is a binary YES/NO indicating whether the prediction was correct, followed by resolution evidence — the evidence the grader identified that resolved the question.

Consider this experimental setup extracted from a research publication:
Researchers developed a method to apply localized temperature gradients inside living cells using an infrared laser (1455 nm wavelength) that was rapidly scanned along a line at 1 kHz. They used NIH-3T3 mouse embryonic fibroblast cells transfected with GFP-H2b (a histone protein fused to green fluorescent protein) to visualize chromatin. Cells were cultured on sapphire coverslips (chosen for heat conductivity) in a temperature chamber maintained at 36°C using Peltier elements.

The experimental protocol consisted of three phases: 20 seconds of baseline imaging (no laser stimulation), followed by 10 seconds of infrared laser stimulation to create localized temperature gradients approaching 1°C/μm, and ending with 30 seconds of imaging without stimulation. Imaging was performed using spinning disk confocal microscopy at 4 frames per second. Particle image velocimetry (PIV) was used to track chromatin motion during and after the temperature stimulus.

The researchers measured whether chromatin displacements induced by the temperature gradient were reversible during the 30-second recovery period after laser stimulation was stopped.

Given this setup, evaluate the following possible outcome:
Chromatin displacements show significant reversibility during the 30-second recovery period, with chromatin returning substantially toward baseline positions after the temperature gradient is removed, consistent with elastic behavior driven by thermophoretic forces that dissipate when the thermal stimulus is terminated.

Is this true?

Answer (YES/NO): YES